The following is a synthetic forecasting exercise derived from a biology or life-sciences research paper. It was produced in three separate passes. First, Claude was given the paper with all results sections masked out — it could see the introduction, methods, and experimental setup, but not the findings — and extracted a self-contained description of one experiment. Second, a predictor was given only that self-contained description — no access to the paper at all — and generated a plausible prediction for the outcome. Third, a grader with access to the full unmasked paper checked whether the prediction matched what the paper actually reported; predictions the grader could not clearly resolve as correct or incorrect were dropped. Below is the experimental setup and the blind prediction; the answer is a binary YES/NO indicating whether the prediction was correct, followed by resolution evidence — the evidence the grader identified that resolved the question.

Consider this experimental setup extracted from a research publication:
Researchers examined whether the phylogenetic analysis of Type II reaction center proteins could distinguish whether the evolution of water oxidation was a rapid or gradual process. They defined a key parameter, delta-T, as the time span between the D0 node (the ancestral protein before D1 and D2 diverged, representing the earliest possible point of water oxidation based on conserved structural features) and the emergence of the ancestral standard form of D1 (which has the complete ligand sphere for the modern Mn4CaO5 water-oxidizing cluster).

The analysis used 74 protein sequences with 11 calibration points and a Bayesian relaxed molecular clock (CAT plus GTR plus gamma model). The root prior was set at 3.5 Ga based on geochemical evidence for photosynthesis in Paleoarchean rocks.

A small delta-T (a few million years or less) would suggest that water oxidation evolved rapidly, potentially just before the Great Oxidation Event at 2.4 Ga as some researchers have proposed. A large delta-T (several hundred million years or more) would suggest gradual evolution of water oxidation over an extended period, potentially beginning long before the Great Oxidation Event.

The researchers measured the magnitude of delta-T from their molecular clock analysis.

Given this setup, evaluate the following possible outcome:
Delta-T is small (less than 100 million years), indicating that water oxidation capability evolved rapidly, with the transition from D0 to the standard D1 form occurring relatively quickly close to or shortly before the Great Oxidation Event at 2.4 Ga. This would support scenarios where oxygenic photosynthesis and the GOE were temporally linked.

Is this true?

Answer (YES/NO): NO